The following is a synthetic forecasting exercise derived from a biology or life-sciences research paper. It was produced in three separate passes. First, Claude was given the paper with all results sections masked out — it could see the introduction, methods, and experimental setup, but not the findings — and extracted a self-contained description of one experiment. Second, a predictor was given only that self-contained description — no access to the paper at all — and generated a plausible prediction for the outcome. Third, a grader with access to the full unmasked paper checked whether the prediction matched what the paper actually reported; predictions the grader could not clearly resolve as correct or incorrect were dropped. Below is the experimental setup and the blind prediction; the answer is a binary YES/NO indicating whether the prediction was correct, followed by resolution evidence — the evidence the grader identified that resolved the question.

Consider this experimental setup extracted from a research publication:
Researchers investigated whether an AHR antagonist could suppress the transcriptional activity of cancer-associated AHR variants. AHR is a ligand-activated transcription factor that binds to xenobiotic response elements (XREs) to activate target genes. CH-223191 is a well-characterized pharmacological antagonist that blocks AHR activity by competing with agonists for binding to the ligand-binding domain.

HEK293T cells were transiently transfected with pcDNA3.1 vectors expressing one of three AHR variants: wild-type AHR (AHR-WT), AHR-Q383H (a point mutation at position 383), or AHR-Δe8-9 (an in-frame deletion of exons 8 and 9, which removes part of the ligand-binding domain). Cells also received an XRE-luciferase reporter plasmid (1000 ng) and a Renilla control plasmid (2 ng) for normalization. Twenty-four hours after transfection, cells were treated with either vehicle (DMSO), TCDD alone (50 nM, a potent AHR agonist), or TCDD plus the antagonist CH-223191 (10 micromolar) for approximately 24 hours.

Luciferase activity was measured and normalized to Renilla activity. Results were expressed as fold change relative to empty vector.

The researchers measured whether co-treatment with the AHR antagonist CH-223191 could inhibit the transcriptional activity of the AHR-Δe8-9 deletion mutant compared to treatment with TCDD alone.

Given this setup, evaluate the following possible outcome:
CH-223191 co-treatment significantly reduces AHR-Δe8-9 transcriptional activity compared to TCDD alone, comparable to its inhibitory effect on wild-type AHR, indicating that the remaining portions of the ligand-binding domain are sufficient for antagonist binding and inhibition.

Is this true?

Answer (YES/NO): NO